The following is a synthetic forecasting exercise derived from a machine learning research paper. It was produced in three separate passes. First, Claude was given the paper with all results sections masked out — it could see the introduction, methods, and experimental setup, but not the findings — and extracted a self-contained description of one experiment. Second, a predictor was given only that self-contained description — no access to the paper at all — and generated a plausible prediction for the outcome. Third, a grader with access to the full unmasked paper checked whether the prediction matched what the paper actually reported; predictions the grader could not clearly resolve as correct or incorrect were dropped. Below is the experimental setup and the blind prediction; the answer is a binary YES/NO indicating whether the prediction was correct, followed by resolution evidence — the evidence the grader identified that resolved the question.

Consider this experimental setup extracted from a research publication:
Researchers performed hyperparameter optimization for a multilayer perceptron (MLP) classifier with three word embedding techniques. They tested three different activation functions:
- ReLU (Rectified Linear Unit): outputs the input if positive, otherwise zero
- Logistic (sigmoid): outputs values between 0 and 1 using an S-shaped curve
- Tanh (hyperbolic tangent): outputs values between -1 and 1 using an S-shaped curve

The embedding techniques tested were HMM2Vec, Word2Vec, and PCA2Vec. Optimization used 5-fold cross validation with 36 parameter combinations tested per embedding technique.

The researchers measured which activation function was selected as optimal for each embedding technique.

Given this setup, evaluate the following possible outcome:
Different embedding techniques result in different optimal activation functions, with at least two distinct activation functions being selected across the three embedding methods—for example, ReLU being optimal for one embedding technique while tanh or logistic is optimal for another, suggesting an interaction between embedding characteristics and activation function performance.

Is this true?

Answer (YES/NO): NO